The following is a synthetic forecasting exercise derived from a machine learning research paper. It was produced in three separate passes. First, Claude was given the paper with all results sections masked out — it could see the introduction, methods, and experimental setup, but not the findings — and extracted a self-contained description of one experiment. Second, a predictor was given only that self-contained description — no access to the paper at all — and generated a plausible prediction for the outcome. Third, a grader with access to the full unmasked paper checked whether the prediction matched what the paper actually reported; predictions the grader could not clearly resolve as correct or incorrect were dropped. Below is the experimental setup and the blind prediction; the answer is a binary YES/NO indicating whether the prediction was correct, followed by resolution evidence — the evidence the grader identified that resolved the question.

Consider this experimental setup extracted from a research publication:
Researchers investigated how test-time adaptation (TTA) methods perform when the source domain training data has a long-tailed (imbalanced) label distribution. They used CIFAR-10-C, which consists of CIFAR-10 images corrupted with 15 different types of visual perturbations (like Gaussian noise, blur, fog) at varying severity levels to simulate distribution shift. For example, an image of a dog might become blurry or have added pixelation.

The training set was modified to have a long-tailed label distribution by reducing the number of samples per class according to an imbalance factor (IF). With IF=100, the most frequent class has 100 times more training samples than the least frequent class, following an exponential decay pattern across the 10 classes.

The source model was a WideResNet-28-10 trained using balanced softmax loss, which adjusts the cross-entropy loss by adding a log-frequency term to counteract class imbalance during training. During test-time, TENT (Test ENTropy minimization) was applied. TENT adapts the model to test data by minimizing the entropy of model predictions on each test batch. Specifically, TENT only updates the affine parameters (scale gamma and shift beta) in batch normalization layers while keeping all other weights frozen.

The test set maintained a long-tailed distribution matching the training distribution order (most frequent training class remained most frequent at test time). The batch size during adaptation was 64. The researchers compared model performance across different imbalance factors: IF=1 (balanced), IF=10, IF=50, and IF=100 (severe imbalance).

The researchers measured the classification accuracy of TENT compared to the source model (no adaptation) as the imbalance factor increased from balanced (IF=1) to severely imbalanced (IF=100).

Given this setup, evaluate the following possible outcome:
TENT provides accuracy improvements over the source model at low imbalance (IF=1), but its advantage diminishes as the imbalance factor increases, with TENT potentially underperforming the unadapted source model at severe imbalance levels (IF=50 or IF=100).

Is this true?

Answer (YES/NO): NO